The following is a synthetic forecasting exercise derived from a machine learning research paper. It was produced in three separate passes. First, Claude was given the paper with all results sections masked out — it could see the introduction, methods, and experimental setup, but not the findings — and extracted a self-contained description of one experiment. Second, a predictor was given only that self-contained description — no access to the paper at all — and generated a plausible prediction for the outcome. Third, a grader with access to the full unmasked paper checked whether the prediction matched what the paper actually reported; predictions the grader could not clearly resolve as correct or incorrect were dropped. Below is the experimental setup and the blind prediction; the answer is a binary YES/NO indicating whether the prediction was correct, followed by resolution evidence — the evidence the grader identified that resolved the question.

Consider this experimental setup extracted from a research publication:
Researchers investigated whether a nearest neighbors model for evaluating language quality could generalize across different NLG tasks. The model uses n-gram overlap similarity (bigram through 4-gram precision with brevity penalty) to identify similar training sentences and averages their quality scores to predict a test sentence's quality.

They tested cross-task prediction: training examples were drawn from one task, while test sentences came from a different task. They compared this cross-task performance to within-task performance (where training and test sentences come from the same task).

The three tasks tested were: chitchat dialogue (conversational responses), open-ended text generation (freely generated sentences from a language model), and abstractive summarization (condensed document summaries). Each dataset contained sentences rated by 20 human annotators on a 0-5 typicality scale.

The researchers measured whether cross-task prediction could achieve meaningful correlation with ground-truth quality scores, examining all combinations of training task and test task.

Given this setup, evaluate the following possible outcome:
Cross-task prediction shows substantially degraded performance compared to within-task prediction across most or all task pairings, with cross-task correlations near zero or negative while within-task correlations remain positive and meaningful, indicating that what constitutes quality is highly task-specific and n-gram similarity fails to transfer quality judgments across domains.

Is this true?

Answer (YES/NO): NO